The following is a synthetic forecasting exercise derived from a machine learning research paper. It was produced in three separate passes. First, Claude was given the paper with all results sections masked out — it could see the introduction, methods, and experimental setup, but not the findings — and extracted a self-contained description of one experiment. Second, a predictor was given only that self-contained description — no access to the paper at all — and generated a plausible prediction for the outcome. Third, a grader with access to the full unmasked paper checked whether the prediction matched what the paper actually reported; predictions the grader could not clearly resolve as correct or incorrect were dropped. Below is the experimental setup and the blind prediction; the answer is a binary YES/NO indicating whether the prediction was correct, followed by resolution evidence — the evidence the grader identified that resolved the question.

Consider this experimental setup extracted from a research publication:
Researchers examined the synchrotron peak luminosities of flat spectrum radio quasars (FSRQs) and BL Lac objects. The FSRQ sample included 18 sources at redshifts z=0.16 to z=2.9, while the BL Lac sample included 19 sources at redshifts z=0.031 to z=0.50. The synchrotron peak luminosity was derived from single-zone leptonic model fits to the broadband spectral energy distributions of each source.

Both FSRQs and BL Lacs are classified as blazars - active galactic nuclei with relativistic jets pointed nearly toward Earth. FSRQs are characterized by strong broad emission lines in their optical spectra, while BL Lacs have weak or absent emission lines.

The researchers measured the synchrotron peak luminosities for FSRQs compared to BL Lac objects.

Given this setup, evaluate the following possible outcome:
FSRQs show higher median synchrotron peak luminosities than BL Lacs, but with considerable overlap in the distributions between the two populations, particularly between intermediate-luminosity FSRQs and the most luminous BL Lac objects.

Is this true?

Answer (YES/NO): YES